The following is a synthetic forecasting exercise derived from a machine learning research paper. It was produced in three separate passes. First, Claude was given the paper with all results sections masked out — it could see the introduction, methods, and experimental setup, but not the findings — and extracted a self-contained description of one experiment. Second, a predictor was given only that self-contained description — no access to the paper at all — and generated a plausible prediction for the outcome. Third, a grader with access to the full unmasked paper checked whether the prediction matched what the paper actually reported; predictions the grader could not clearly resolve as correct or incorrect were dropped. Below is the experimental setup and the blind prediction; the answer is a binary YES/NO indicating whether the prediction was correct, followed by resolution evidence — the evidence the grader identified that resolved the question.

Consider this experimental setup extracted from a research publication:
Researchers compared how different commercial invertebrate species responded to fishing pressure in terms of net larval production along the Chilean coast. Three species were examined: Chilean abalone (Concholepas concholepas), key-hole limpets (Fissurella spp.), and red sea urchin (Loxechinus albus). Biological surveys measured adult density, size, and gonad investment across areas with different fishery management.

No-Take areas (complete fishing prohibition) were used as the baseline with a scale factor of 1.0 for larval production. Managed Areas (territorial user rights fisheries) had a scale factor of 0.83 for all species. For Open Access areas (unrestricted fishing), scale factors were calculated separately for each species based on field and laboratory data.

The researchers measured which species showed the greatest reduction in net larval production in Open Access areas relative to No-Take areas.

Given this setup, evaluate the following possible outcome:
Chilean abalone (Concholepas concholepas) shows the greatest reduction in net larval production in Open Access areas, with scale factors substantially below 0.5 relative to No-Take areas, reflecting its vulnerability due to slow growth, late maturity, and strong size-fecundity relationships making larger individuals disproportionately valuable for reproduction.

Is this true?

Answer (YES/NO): NO